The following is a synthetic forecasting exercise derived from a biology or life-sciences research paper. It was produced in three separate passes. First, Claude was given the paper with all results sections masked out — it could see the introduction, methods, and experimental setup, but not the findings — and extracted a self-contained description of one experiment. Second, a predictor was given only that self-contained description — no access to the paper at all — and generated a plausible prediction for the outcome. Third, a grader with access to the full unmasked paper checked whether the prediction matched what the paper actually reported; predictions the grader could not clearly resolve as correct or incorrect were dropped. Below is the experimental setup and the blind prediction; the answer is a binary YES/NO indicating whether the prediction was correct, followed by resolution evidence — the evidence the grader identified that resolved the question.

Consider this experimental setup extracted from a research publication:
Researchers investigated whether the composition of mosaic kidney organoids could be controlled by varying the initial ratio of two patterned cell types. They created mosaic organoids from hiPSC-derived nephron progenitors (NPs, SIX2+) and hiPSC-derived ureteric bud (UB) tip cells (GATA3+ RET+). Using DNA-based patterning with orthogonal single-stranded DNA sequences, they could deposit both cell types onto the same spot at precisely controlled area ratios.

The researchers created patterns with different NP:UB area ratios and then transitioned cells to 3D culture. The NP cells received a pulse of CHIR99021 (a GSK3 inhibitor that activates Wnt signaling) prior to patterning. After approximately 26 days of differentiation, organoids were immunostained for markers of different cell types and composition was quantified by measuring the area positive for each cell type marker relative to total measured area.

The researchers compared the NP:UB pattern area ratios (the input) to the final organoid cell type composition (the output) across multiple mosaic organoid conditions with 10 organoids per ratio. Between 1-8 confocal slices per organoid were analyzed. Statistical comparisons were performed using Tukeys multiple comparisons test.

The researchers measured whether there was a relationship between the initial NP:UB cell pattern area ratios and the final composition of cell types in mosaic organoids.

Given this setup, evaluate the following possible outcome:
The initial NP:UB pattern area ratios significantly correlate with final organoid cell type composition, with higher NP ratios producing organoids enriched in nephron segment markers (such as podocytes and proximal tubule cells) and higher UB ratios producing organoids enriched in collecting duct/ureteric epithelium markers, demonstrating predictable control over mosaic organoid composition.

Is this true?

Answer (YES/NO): NO